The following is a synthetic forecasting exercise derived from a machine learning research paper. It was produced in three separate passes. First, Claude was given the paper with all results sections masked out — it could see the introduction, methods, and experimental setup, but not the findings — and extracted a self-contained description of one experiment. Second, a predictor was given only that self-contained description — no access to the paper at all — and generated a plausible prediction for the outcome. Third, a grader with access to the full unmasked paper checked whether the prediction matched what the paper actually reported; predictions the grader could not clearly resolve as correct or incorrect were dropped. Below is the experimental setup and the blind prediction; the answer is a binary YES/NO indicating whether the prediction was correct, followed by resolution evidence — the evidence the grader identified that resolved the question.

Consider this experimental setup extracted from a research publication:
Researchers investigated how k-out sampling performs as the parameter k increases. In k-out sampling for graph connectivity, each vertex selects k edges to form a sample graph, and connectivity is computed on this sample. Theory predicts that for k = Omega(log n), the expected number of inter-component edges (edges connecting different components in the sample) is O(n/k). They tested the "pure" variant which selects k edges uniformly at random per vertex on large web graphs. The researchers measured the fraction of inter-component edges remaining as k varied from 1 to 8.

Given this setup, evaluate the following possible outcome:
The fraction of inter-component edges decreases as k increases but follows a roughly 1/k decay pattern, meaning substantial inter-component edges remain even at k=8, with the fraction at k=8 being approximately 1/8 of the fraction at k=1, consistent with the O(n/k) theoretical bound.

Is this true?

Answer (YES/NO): NO